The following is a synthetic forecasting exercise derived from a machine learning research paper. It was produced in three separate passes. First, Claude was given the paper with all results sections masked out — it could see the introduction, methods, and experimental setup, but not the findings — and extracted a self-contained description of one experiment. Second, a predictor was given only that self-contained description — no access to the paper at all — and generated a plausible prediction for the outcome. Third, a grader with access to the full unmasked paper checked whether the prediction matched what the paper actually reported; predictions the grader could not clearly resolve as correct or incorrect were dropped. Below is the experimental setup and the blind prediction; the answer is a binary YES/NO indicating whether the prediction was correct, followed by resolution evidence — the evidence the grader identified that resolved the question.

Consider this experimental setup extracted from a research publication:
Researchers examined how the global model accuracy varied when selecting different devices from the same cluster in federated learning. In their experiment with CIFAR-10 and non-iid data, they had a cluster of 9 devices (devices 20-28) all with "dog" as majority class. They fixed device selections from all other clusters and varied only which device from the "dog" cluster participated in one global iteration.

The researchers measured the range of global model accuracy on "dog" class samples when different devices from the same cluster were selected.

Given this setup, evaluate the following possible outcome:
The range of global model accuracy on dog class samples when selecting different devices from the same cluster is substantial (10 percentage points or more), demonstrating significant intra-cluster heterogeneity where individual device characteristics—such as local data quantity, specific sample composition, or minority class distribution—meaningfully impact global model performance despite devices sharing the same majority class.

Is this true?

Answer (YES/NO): NO